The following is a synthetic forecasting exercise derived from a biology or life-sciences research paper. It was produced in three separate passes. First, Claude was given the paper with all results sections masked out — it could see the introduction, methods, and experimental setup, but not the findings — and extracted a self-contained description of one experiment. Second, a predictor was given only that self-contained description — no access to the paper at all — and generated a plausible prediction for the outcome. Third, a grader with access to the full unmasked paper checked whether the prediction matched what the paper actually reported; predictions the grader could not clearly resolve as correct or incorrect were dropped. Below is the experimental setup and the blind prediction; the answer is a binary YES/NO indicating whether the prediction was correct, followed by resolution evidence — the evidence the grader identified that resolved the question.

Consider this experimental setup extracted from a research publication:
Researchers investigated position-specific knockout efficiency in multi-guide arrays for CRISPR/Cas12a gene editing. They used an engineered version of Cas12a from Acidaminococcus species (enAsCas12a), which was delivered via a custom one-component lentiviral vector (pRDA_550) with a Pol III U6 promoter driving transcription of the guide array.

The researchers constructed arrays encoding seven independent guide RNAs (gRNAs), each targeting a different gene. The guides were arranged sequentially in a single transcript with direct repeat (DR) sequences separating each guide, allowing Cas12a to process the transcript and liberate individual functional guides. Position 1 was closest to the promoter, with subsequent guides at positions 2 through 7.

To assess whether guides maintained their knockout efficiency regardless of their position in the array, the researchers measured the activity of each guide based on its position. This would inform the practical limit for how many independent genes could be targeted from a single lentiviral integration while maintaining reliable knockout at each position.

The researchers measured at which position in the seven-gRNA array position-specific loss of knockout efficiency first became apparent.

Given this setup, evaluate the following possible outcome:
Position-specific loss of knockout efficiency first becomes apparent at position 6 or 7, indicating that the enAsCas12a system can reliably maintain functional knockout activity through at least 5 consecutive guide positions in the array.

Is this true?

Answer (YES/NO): YES